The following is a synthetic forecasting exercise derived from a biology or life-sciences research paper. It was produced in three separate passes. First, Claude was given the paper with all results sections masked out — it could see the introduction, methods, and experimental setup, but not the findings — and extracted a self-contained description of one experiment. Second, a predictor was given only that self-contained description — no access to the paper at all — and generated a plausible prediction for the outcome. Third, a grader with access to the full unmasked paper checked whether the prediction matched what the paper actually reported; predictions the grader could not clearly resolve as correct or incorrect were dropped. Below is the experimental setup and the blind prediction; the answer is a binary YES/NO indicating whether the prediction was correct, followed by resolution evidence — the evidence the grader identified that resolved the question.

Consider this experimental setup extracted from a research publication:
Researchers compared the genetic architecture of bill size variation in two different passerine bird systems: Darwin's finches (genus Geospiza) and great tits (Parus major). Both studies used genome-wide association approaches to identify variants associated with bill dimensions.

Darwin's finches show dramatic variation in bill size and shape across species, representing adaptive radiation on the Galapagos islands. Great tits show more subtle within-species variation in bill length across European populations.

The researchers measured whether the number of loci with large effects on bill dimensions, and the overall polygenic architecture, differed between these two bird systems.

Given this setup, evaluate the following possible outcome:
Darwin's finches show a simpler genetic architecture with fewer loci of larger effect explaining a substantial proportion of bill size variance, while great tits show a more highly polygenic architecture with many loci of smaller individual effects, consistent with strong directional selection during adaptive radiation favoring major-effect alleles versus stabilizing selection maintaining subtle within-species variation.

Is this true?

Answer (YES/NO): NO